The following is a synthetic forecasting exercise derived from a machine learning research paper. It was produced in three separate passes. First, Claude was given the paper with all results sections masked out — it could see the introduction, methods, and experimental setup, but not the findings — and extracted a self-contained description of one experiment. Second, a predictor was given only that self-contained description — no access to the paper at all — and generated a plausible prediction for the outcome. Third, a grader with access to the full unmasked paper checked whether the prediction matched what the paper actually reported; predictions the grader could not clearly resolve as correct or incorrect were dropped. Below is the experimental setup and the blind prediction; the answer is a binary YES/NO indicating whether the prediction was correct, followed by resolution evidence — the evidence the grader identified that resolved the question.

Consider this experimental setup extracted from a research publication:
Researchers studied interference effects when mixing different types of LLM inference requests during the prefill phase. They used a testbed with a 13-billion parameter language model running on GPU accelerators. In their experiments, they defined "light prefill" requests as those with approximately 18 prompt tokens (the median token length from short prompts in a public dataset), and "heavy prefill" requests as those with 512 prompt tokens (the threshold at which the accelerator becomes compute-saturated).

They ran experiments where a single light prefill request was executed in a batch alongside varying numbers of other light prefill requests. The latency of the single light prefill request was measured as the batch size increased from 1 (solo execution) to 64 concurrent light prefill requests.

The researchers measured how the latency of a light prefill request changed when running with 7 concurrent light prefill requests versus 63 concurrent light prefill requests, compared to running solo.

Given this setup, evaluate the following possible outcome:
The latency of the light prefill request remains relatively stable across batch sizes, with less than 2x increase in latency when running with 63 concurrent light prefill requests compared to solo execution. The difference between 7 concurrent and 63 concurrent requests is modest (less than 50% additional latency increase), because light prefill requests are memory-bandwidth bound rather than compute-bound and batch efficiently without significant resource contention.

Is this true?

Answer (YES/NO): NO